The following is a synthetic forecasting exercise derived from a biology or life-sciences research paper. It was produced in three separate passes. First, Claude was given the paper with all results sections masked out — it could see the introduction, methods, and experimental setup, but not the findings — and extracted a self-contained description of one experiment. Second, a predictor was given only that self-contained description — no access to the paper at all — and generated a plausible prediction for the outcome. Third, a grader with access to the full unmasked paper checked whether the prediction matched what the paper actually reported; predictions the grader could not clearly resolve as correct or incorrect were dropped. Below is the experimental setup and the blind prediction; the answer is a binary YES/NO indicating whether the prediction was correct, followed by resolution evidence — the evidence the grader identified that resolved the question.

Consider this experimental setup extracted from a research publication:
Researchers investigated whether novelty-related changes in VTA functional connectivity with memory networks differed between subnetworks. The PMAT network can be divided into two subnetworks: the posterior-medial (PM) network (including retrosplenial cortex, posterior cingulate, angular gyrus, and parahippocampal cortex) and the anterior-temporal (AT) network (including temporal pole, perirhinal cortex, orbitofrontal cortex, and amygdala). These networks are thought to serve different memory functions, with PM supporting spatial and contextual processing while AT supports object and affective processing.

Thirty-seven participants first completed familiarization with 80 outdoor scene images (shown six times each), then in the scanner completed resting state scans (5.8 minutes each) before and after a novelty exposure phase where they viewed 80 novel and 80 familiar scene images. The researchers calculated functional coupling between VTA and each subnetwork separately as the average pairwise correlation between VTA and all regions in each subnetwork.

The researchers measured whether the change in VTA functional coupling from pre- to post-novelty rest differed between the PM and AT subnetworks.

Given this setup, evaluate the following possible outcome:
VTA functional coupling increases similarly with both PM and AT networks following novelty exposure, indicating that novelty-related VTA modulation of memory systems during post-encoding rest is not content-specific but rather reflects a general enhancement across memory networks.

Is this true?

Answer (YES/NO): NO